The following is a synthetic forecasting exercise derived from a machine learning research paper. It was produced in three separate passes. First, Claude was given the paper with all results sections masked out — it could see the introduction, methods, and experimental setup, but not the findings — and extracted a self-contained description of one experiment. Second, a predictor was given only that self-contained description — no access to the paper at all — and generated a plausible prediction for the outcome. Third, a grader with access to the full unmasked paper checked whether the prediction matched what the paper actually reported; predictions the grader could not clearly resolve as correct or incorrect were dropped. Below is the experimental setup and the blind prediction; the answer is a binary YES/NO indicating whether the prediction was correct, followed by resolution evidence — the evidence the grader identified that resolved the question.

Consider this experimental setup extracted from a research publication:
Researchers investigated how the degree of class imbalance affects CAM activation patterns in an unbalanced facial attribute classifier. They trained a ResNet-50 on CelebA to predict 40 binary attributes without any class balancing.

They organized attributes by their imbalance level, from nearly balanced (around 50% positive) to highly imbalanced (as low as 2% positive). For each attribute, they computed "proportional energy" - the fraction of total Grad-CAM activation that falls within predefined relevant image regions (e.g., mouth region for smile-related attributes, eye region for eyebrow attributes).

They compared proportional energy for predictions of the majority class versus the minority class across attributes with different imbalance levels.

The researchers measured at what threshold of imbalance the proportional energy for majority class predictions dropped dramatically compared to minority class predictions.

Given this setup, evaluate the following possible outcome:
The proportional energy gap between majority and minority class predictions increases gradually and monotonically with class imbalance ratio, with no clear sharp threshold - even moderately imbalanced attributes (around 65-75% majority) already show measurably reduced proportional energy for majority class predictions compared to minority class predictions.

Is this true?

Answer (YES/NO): NO